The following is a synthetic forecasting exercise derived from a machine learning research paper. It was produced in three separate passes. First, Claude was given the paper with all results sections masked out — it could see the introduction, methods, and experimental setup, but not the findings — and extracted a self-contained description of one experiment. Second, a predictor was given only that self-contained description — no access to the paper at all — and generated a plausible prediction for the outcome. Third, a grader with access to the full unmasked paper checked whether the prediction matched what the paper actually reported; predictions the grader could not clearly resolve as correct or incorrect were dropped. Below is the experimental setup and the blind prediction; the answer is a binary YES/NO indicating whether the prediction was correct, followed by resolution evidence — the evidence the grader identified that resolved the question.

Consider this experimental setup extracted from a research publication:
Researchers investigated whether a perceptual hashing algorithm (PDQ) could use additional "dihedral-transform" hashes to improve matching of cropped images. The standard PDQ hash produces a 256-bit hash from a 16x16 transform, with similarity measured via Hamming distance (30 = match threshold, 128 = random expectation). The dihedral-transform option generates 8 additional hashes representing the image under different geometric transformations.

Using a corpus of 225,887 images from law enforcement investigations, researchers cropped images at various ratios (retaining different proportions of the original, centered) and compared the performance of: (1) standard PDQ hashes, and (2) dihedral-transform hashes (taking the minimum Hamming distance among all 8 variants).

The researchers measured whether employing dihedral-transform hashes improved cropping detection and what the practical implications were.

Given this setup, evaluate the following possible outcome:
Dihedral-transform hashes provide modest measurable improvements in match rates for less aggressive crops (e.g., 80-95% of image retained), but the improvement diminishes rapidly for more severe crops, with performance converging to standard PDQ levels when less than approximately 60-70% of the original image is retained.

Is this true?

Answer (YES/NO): NO